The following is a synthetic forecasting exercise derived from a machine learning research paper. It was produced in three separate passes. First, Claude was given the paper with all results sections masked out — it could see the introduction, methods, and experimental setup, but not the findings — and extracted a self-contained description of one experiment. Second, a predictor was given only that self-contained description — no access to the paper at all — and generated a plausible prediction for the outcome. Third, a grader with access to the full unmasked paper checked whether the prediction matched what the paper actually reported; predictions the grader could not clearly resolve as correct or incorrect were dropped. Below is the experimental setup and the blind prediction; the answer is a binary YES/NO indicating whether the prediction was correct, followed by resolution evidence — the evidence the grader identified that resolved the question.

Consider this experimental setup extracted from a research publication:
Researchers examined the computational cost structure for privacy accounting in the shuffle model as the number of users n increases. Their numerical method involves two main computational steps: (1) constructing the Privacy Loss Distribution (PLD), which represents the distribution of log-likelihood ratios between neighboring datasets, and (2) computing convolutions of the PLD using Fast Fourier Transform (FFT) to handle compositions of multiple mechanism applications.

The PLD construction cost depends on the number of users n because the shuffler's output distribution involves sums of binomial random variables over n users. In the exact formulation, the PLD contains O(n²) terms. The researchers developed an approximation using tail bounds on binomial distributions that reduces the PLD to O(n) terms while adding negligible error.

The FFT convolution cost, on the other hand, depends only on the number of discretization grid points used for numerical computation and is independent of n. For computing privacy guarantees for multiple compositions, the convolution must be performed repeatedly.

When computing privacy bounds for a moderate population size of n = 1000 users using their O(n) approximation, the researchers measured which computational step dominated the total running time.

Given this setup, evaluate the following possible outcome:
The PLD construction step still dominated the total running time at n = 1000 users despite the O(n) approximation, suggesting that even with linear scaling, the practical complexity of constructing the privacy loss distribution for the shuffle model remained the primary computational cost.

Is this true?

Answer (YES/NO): NO